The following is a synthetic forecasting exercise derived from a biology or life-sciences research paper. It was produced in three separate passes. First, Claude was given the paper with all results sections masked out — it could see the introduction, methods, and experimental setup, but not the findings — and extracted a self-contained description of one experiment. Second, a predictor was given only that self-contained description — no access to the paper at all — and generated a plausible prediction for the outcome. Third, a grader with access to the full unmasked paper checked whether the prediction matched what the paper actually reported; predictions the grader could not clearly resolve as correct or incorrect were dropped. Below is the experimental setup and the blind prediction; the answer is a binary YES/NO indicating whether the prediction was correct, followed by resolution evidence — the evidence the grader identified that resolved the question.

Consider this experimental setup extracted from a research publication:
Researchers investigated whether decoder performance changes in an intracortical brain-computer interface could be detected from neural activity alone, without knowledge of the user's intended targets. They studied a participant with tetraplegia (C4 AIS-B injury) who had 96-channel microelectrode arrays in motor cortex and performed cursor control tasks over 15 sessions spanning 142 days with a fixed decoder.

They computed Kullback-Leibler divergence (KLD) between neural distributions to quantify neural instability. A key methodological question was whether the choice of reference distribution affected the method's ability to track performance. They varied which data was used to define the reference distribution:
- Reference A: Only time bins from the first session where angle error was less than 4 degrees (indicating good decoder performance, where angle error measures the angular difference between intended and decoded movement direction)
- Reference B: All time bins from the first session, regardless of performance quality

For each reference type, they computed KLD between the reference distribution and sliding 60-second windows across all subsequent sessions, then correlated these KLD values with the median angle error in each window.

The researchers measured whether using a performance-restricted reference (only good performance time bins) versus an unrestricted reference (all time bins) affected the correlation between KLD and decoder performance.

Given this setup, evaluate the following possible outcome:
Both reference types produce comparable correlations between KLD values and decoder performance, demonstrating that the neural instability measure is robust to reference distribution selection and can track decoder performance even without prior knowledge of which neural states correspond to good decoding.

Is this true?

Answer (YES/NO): NO